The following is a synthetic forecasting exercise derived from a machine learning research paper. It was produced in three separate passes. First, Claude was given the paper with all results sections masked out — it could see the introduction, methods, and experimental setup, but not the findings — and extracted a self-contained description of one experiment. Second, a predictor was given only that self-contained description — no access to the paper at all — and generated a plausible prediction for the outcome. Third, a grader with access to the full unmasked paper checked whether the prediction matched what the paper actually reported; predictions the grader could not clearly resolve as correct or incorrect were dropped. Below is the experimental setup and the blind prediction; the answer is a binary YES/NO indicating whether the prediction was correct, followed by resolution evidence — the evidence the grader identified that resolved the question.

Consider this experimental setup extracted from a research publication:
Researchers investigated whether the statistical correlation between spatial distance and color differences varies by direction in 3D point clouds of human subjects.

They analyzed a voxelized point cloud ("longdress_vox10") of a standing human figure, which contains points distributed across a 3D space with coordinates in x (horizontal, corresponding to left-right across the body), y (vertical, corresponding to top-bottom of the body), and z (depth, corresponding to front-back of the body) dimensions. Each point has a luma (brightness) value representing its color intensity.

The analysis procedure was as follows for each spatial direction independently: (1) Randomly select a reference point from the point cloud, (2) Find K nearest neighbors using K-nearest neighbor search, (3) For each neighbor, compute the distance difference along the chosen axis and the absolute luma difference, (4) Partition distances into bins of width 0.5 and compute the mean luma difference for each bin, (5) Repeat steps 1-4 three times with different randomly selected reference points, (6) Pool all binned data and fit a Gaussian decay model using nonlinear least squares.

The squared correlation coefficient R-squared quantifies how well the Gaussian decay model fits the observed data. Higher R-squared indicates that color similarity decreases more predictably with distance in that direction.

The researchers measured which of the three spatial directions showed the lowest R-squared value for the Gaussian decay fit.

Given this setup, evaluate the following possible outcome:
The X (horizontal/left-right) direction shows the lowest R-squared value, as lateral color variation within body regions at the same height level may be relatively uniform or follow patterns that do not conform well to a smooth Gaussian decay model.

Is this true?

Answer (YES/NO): NO